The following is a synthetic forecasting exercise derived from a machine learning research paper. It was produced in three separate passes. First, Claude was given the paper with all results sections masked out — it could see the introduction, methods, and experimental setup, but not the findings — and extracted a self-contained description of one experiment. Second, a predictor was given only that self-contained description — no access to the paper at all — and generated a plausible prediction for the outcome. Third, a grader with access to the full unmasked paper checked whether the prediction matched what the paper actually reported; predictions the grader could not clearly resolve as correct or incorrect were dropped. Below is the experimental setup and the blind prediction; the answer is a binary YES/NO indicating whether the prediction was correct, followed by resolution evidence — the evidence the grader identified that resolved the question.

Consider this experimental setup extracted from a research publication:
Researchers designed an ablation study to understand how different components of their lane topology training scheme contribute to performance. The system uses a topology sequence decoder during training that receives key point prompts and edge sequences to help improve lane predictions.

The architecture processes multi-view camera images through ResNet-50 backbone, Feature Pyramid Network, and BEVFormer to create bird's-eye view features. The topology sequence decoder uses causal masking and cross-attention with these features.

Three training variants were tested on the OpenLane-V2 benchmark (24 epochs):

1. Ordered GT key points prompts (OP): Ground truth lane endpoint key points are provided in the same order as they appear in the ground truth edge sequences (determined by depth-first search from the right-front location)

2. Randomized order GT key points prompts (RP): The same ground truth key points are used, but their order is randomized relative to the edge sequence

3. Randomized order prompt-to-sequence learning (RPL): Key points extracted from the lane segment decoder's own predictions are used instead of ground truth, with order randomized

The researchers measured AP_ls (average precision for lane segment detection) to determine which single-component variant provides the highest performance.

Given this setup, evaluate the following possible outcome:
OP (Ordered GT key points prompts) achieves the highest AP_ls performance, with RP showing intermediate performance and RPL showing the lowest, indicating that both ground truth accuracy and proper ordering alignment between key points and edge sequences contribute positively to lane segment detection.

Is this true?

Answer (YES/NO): NO